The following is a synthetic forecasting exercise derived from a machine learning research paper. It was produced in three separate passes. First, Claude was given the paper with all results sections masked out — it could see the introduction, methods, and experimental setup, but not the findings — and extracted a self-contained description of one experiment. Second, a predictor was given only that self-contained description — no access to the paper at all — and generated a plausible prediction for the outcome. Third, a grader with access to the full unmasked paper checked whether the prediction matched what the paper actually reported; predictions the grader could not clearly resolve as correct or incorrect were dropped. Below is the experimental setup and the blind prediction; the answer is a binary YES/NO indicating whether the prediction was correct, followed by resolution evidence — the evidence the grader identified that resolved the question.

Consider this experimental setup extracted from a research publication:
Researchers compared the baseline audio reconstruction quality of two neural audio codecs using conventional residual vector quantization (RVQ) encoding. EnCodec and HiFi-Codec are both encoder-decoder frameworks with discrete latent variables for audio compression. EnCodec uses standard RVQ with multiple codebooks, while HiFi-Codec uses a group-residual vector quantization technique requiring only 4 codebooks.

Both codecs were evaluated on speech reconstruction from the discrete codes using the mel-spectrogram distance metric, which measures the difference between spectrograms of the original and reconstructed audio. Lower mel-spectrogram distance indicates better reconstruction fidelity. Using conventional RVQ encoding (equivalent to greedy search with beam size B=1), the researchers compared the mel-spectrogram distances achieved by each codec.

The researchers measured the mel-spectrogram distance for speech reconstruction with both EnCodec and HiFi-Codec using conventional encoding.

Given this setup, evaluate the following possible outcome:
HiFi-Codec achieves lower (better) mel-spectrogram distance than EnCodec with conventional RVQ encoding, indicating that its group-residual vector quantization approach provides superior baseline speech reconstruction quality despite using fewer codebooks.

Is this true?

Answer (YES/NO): YES